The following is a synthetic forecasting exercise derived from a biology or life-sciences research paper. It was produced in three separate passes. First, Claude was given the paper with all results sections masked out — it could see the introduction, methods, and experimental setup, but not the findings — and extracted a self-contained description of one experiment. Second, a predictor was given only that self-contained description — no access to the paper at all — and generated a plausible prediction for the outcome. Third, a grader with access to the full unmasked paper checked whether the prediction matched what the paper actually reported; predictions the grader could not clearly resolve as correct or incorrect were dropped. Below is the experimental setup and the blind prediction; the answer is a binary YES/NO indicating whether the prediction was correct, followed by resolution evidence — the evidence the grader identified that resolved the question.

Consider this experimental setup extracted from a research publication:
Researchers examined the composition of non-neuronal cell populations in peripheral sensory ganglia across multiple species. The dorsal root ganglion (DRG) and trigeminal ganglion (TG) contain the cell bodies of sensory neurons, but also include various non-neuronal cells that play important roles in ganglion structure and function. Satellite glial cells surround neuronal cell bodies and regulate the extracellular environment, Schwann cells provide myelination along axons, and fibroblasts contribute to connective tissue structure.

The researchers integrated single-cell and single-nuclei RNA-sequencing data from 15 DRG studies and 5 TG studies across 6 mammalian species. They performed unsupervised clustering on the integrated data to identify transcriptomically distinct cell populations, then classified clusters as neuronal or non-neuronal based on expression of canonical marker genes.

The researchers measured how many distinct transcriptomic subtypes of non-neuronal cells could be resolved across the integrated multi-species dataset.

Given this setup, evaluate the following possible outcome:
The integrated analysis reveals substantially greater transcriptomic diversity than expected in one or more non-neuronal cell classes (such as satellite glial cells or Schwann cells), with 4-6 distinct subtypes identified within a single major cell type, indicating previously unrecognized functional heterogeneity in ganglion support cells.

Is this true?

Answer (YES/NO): NO